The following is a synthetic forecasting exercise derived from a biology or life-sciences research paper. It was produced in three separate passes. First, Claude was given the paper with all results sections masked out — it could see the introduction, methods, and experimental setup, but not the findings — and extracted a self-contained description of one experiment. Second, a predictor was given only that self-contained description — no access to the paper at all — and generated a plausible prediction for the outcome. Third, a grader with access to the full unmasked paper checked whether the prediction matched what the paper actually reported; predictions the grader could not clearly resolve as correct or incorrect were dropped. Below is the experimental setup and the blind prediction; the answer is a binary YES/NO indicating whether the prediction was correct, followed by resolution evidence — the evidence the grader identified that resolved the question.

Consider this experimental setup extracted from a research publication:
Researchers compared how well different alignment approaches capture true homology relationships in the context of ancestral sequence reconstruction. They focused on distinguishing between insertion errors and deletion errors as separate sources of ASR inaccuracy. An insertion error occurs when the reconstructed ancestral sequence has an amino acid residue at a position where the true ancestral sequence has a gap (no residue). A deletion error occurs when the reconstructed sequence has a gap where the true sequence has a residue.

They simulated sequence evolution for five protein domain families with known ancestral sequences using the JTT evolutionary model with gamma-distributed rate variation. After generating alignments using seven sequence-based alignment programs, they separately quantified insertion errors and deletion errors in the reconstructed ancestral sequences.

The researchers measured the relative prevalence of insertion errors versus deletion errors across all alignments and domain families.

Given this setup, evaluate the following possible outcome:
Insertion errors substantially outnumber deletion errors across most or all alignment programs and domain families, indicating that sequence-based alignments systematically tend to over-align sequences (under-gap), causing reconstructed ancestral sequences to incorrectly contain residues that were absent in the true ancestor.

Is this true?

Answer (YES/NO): NO